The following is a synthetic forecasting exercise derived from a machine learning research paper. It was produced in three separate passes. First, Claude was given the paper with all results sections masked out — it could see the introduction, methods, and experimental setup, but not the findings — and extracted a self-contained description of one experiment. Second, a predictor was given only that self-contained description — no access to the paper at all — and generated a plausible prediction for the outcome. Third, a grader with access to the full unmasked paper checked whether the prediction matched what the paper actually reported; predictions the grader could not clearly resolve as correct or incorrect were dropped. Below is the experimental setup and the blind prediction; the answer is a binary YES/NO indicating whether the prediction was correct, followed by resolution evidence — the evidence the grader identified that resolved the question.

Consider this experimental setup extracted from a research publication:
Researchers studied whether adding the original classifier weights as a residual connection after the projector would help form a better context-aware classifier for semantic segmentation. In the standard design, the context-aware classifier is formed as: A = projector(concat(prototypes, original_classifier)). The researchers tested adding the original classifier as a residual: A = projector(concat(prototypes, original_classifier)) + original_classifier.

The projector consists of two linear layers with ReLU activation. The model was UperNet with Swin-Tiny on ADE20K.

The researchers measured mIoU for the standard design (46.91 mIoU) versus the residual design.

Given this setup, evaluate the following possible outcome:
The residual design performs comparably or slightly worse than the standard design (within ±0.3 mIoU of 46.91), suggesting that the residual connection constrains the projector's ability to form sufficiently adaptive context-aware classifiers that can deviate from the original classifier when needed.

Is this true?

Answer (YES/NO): NO